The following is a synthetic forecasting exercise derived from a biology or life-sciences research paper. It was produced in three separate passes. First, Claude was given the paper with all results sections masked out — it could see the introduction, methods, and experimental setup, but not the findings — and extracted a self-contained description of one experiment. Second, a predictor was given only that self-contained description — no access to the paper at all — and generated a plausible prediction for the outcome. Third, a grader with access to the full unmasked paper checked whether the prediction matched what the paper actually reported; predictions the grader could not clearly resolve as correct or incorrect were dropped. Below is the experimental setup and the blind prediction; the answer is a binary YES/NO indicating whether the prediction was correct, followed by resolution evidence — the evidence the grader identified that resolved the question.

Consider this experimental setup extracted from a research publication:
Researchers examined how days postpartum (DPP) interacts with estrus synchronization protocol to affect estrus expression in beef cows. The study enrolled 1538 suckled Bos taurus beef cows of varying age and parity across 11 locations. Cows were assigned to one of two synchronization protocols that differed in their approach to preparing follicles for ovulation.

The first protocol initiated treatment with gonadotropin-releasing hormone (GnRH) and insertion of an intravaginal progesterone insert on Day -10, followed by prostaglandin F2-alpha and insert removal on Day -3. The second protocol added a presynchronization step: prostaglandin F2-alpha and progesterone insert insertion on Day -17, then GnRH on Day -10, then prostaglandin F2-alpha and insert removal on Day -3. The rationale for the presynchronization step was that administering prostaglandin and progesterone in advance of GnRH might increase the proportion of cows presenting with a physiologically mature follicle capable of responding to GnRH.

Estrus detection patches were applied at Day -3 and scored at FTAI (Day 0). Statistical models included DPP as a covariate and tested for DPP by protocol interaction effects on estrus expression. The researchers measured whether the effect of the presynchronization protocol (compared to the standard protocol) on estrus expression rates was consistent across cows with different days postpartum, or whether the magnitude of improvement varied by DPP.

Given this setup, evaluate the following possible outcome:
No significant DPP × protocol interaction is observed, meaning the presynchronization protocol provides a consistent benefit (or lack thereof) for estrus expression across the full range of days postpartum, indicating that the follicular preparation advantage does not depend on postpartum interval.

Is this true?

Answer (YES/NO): NO